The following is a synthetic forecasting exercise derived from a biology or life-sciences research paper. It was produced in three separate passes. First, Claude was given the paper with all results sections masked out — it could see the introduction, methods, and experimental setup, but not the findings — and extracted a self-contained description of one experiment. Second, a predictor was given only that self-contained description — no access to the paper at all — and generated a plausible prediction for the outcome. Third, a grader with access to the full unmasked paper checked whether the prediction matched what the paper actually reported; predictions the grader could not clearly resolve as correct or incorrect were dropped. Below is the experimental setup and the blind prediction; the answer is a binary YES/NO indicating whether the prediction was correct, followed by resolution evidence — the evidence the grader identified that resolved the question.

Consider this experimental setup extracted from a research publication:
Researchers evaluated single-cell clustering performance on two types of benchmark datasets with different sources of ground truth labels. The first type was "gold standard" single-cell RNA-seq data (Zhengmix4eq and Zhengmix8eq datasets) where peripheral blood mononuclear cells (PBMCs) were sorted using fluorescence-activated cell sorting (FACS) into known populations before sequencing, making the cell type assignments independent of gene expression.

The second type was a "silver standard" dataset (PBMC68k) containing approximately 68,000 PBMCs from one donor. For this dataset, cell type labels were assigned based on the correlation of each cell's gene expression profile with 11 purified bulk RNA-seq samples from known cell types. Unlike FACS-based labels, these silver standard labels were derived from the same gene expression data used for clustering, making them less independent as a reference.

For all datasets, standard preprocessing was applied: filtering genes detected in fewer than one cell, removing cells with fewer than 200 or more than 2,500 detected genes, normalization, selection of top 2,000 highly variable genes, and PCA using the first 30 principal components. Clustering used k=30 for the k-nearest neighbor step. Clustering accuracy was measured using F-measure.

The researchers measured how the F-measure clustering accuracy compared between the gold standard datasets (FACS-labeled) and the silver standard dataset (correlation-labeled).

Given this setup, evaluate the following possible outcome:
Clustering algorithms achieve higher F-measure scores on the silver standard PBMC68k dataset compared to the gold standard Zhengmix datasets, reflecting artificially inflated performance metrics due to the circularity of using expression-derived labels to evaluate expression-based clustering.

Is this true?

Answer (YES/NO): NO